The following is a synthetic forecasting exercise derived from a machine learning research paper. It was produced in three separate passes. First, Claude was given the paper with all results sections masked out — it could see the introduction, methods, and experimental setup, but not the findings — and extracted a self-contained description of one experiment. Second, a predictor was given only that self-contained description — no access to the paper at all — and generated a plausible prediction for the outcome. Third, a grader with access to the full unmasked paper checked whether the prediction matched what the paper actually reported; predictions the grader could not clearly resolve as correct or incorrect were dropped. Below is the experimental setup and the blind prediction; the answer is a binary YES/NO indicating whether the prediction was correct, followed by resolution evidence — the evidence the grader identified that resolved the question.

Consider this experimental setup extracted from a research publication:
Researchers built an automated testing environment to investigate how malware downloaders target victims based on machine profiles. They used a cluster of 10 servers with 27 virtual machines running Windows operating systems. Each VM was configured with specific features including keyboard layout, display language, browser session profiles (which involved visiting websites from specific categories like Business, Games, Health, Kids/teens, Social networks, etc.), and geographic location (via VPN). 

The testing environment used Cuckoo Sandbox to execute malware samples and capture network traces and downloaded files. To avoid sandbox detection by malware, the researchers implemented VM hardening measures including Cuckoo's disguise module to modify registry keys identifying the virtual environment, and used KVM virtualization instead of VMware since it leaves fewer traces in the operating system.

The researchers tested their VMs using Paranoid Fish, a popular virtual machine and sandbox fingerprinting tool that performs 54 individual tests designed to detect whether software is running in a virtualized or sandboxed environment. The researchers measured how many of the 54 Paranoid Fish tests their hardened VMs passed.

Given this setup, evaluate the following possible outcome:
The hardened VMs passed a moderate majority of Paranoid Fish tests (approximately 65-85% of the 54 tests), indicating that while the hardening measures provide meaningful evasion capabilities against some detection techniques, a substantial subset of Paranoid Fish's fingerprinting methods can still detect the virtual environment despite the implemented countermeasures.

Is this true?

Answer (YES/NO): NO